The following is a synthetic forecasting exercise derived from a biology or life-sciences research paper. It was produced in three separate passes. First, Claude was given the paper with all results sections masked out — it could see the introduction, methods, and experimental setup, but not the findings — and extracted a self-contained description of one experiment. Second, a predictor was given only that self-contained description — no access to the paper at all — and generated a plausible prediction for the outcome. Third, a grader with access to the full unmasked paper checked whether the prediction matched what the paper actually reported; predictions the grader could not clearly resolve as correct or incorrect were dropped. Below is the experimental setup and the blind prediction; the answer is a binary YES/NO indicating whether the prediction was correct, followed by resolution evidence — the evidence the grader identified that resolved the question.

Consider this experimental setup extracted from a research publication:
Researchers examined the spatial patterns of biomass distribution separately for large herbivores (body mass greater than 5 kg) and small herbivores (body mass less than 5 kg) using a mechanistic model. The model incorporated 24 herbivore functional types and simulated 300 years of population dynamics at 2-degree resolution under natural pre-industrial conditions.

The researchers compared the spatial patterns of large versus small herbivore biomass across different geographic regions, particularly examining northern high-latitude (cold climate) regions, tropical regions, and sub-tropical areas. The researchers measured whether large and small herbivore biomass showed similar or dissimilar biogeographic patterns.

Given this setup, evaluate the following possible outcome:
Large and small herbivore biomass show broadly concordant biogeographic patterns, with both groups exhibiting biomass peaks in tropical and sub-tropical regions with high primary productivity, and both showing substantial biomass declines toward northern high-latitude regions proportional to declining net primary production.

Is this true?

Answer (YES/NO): NO